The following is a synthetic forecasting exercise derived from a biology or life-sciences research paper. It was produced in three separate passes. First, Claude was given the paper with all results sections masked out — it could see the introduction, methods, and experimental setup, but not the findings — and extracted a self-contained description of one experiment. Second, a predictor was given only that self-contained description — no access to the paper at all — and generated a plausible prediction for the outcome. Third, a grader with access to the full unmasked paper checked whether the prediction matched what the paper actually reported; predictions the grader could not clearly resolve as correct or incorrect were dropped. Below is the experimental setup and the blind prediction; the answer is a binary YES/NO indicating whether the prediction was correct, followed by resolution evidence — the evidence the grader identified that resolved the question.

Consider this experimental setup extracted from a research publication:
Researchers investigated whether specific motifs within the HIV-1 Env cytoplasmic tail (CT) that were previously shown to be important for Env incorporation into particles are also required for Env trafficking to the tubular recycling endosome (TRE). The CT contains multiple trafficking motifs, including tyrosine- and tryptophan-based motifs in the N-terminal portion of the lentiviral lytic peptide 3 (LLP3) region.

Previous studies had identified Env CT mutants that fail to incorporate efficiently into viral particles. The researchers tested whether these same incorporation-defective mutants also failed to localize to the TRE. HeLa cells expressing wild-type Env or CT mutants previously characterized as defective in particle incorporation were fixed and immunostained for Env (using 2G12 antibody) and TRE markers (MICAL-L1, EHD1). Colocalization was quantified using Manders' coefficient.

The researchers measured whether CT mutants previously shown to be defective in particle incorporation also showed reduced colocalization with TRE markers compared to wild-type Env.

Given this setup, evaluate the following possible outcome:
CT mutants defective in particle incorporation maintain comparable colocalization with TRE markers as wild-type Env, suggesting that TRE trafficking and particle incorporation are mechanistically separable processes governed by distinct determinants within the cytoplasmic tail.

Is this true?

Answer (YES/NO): NO